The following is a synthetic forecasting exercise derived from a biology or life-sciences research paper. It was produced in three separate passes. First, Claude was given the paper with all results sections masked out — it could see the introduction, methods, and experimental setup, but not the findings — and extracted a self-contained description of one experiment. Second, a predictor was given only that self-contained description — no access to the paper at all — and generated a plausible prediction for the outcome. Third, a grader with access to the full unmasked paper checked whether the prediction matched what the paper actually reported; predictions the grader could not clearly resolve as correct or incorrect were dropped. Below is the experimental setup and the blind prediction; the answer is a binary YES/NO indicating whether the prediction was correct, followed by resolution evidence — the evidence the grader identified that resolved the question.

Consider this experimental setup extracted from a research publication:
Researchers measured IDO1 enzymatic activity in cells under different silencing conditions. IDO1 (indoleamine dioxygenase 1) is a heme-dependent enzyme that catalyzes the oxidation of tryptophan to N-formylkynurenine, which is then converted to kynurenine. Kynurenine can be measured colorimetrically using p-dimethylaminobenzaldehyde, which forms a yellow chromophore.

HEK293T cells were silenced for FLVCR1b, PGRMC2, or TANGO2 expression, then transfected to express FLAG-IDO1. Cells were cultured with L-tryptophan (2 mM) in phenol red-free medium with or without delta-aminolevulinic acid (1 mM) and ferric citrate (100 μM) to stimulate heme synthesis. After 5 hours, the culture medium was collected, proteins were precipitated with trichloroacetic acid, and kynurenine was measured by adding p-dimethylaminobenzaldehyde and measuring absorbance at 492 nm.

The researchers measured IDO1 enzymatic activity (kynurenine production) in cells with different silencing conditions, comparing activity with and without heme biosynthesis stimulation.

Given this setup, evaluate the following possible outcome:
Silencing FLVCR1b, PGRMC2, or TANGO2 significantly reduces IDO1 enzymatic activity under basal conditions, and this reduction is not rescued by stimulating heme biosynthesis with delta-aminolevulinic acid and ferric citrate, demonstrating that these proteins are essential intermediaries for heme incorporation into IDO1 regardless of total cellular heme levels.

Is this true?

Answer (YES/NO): NO